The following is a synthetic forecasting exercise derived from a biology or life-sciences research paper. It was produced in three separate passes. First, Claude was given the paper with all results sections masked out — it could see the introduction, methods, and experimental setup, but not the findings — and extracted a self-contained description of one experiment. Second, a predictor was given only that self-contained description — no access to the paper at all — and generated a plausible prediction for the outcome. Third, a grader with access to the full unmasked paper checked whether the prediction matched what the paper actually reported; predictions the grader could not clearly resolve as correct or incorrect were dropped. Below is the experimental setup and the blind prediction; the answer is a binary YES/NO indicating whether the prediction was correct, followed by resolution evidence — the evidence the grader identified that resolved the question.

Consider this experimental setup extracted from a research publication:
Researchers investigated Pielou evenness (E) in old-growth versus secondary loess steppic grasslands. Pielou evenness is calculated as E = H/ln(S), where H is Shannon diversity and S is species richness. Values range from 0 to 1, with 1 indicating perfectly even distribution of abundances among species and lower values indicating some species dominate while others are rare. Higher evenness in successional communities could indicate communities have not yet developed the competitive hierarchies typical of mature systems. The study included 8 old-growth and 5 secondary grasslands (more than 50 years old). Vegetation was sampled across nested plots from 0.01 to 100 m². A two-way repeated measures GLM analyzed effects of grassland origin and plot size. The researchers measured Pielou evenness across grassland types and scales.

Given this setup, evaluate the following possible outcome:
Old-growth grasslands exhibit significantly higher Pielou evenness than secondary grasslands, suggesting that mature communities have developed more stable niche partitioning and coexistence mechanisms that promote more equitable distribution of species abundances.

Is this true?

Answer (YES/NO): NO